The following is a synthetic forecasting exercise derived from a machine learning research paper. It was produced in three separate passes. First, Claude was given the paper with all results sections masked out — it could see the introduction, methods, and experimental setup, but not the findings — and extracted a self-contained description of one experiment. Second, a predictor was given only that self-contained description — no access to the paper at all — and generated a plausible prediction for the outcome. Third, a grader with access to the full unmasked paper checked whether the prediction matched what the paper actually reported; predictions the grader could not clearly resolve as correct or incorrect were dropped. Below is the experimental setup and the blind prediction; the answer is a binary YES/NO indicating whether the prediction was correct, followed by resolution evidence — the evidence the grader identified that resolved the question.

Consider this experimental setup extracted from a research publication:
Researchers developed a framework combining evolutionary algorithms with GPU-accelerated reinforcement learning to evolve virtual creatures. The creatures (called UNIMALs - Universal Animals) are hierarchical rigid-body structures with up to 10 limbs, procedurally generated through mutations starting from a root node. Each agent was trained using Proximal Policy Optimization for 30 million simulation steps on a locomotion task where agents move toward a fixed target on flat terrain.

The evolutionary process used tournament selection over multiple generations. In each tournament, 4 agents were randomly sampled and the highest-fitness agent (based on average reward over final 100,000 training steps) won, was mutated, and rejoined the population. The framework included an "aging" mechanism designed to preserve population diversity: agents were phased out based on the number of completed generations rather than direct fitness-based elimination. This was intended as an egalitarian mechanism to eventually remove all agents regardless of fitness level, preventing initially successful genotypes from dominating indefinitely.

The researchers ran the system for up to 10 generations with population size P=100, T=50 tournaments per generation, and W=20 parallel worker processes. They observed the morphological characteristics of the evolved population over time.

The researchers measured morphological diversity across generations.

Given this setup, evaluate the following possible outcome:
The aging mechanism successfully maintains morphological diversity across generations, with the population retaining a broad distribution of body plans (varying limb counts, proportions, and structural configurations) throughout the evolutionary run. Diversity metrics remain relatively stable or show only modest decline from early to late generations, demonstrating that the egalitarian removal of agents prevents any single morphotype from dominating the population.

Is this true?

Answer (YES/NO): NO